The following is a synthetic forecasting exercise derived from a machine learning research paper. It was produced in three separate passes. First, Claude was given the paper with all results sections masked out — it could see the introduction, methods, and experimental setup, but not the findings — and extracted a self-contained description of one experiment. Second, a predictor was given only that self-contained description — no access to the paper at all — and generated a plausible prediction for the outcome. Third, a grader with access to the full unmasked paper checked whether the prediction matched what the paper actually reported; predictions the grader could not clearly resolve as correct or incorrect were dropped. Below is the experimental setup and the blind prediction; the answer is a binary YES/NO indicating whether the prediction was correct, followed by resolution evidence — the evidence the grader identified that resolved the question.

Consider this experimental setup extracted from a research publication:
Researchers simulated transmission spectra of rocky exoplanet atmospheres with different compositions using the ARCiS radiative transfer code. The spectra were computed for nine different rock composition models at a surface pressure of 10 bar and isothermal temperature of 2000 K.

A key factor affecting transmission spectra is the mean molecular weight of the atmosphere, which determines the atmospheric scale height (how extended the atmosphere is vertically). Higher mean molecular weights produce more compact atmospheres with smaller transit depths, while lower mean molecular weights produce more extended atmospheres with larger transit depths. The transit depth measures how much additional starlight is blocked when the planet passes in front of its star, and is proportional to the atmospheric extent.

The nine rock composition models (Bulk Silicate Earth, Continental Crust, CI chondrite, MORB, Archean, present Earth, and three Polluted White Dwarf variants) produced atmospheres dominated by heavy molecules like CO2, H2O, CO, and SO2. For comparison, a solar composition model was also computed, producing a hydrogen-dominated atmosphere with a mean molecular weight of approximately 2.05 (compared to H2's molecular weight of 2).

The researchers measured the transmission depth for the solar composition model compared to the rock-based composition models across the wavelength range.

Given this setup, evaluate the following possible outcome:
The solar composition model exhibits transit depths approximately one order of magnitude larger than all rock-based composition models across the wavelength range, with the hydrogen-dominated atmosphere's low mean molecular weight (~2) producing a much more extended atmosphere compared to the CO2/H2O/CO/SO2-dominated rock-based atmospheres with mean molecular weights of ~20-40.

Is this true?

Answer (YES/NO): NO